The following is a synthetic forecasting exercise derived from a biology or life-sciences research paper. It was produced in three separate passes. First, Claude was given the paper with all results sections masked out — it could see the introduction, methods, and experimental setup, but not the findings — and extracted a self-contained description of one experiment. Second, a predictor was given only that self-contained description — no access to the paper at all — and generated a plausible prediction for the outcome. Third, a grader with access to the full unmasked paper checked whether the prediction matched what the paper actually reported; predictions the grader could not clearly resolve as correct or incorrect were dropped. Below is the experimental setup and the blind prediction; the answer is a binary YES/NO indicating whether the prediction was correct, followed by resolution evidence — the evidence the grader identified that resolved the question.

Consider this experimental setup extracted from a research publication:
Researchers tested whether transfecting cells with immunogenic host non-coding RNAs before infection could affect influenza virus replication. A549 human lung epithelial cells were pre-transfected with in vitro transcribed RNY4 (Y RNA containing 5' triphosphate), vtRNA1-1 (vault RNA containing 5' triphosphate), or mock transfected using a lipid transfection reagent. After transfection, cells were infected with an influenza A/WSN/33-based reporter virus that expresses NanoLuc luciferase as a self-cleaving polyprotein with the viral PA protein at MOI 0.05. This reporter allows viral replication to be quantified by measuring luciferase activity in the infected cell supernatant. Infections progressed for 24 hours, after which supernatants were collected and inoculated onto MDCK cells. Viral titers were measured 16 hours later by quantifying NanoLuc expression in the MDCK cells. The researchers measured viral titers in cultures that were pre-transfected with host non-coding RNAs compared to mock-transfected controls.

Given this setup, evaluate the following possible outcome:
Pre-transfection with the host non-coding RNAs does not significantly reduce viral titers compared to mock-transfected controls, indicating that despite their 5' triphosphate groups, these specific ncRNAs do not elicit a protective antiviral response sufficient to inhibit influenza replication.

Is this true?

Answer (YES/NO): NO